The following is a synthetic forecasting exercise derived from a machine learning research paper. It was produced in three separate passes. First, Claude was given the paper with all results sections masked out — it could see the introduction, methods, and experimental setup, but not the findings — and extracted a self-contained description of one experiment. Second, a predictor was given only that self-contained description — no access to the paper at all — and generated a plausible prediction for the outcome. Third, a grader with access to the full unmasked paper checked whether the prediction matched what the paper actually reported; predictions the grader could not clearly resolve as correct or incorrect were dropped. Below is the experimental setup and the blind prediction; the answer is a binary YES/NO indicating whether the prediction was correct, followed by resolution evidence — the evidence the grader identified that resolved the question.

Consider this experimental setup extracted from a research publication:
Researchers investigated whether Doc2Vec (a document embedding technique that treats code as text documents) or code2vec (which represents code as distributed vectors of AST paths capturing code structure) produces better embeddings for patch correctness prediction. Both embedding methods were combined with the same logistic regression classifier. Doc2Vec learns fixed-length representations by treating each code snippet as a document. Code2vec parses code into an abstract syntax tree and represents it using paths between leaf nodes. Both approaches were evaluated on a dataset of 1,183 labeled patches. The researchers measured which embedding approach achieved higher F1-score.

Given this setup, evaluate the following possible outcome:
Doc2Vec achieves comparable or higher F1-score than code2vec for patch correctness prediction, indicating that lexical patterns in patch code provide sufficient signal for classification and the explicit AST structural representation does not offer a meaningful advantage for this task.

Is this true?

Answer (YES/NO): NO